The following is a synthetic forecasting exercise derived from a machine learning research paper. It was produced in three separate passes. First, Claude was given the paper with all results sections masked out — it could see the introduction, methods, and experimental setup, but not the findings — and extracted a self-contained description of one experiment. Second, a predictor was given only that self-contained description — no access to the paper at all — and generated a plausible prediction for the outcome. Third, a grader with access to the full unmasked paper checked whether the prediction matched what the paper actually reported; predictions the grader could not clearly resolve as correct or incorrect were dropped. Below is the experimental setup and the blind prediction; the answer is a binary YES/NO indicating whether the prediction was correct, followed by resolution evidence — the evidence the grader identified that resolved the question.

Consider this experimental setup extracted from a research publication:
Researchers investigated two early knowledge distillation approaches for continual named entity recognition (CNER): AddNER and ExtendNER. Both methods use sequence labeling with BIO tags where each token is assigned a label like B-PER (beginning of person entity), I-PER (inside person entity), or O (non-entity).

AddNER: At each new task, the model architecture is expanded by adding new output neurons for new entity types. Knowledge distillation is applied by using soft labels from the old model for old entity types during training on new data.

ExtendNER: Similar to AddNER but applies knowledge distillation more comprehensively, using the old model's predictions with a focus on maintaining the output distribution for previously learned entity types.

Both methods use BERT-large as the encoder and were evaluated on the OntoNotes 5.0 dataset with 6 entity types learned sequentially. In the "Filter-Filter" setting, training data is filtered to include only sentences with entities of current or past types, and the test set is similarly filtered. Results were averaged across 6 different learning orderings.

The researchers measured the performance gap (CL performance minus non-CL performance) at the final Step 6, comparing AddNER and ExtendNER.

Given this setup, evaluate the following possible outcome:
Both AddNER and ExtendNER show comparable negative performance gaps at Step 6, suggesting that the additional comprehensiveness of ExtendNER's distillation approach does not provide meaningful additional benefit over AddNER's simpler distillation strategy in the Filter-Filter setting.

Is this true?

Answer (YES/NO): NO